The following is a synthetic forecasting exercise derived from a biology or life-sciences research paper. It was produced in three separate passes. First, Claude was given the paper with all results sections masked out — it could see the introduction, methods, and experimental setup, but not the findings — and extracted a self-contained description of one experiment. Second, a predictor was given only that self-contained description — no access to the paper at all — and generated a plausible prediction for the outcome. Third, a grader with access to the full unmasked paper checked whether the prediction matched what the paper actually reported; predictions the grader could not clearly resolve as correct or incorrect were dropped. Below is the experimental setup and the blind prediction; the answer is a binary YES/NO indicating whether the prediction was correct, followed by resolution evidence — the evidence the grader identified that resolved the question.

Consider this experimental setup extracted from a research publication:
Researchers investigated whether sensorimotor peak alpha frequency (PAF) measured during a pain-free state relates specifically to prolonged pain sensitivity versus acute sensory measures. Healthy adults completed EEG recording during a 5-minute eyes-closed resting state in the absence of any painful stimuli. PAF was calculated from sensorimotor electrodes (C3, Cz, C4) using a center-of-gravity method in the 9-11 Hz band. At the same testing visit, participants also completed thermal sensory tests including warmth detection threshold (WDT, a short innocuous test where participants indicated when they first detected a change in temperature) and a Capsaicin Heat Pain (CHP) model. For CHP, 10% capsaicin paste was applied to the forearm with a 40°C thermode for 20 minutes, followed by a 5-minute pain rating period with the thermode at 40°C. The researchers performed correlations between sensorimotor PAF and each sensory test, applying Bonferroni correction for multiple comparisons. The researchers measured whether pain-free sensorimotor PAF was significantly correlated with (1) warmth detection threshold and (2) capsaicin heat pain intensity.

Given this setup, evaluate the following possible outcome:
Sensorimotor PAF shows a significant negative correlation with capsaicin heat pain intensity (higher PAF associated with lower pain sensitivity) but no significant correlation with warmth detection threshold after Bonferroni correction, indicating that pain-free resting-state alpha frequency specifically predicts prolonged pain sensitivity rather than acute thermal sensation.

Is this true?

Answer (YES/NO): YES